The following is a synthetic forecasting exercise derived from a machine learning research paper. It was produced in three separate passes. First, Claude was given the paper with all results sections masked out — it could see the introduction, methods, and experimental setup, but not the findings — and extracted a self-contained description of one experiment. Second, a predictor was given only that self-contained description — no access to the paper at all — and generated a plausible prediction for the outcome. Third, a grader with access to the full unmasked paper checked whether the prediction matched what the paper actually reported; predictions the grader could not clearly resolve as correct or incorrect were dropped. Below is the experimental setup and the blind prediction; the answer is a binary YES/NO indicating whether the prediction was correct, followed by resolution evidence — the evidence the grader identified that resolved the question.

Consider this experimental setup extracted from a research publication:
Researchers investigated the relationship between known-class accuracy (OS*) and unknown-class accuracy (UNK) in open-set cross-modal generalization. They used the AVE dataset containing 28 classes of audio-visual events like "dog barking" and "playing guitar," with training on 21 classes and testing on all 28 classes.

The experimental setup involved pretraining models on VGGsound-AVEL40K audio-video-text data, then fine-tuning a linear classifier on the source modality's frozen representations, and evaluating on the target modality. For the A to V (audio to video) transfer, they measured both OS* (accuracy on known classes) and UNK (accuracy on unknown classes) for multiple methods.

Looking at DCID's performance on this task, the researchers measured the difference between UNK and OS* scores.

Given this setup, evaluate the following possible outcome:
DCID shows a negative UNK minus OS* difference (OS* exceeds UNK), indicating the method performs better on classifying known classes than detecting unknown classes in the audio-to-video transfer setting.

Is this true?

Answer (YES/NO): NO